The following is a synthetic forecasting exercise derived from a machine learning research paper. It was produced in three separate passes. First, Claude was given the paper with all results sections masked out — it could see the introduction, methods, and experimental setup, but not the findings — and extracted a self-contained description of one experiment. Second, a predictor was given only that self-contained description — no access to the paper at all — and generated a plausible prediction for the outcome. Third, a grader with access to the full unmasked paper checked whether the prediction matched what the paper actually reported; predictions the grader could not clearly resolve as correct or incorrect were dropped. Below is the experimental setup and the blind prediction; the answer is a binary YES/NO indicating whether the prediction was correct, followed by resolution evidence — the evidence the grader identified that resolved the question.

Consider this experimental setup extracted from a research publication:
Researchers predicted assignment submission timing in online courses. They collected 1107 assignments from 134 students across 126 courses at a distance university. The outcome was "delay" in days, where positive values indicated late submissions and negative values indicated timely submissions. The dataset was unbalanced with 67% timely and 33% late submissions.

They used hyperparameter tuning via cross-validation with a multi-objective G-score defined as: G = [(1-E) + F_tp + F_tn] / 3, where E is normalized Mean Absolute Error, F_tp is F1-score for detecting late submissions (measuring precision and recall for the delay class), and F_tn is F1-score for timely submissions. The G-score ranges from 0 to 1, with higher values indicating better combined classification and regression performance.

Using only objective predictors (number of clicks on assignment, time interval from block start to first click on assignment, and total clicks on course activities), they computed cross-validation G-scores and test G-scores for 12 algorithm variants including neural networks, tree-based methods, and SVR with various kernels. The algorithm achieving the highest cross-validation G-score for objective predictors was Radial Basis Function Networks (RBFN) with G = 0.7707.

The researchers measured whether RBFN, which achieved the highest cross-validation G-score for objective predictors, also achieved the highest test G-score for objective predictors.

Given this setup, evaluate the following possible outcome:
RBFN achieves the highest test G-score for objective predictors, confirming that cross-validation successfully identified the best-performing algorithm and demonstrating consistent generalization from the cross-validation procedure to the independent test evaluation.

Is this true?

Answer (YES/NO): NO